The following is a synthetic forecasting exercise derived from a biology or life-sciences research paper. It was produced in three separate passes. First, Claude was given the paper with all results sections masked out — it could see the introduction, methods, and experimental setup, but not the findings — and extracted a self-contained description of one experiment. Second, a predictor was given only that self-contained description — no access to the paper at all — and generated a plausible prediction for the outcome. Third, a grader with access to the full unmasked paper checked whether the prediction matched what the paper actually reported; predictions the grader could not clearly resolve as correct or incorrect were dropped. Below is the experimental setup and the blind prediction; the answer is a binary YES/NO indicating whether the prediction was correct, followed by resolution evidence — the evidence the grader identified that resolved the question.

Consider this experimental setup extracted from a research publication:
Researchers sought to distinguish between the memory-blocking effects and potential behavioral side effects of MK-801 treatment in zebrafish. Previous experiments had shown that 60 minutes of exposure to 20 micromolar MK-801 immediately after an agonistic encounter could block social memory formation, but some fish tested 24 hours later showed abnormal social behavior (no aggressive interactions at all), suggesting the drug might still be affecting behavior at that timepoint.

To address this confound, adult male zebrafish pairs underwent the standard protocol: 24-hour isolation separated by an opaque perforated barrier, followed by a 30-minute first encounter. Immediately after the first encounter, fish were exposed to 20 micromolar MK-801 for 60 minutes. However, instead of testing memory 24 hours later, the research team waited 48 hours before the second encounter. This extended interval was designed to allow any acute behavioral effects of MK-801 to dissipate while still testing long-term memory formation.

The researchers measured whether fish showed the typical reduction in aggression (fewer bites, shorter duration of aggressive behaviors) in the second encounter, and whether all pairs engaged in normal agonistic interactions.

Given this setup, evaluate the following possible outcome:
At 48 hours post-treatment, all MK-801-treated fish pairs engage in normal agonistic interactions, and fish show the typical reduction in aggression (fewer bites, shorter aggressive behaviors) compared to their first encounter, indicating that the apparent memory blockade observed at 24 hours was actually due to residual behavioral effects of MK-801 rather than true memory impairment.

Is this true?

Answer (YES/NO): NO